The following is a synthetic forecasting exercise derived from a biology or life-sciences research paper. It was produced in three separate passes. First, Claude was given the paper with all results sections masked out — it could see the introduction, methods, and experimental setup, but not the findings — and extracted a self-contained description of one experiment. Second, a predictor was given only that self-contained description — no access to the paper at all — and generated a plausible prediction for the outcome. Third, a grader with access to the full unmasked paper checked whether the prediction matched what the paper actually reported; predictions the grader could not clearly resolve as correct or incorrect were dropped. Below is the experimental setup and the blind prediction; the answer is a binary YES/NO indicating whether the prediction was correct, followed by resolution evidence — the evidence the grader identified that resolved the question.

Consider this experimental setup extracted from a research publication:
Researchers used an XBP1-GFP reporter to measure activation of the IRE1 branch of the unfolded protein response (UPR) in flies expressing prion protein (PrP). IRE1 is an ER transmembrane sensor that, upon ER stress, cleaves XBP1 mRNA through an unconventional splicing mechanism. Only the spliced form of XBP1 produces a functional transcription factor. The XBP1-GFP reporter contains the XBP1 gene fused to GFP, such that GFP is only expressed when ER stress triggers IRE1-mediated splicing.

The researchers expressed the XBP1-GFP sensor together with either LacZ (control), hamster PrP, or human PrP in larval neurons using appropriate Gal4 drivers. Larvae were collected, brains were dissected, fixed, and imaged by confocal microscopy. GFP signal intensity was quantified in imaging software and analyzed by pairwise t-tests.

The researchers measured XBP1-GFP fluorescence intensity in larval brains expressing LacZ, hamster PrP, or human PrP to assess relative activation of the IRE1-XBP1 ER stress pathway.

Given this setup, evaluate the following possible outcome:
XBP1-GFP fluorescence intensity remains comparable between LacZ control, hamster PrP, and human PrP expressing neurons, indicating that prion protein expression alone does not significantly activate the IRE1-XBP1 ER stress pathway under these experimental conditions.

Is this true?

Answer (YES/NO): NO